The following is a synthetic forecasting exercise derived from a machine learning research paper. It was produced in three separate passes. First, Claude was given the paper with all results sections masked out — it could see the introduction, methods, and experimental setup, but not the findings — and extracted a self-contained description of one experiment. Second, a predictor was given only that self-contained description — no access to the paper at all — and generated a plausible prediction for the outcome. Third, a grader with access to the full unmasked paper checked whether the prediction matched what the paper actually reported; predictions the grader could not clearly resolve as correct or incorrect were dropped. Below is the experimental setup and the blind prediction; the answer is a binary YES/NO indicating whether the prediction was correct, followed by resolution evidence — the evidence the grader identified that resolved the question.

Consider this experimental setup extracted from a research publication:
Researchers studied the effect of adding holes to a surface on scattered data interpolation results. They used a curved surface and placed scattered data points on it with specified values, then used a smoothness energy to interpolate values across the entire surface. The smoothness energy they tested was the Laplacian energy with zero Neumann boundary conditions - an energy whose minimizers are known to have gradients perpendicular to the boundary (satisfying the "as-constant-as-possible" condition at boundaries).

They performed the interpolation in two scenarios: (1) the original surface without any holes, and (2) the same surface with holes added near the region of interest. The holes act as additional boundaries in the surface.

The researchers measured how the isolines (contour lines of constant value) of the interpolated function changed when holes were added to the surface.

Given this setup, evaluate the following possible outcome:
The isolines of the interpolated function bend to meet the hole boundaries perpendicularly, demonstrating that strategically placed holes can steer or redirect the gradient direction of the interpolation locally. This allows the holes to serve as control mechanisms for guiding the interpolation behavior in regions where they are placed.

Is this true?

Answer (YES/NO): NO